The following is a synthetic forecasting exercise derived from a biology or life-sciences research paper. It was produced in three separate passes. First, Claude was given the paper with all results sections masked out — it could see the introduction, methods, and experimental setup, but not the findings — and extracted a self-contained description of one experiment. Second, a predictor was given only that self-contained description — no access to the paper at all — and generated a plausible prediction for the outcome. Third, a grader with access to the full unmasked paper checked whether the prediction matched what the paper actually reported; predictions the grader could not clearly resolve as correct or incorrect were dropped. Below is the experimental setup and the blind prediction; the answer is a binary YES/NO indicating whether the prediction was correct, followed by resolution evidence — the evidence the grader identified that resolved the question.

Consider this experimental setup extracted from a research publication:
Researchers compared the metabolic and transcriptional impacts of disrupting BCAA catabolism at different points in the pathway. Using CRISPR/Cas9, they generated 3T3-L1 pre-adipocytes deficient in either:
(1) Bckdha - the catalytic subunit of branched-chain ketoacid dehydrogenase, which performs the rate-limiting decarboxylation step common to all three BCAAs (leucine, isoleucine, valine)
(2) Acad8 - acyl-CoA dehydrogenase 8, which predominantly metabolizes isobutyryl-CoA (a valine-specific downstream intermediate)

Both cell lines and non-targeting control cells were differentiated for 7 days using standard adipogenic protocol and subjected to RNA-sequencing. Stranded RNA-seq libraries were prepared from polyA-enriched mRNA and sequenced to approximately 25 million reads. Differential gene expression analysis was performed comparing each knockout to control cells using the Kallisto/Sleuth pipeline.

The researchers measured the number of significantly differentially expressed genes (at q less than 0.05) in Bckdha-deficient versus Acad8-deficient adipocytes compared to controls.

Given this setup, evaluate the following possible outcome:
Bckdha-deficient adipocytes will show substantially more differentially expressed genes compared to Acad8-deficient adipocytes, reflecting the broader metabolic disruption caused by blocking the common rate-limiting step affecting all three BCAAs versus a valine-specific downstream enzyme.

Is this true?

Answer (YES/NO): YES